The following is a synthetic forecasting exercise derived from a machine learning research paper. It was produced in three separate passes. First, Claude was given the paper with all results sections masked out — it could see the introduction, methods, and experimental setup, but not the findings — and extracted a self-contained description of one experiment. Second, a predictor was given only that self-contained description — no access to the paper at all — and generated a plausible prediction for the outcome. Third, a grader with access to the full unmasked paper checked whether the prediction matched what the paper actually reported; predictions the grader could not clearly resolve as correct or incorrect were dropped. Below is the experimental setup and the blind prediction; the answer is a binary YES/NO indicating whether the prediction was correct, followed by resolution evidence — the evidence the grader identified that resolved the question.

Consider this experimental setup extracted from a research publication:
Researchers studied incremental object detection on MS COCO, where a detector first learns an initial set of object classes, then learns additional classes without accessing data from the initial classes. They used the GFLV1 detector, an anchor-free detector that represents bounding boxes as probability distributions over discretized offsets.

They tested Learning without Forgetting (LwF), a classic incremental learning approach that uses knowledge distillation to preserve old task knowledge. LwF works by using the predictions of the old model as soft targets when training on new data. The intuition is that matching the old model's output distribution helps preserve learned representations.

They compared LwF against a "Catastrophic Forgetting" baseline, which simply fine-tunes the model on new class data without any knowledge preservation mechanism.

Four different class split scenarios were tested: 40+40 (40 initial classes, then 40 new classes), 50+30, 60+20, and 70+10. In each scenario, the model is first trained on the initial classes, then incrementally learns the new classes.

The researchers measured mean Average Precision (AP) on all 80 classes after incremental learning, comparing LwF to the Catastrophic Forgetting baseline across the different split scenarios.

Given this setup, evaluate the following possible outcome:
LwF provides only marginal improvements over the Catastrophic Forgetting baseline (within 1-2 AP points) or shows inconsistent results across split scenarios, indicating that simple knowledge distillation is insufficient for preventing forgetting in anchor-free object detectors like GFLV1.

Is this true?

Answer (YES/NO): YES